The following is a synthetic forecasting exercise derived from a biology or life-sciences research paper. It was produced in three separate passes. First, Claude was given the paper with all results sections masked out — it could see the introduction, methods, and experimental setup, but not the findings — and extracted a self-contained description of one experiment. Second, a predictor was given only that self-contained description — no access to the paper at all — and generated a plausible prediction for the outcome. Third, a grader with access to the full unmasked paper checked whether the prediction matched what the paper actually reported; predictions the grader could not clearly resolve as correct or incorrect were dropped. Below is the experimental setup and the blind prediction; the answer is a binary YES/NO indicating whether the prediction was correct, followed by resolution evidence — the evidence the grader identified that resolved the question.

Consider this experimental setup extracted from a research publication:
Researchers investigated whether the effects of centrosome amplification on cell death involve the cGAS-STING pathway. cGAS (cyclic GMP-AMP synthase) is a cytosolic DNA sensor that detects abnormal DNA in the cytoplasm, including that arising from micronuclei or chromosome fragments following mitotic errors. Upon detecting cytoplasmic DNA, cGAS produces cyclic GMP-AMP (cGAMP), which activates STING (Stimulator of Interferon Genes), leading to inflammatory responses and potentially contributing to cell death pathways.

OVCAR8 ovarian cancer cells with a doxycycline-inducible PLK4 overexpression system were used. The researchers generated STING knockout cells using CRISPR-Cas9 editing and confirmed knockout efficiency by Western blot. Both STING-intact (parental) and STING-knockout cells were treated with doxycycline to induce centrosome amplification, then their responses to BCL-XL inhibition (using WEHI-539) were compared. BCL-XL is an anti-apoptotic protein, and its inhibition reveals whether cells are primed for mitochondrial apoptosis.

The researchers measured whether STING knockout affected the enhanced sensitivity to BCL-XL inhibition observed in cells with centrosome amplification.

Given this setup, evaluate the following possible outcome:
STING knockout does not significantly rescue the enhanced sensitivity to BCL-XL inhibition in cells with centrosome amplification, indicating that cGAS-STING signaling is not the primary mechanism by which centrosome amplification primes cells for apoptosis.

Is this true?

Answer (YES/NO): YES